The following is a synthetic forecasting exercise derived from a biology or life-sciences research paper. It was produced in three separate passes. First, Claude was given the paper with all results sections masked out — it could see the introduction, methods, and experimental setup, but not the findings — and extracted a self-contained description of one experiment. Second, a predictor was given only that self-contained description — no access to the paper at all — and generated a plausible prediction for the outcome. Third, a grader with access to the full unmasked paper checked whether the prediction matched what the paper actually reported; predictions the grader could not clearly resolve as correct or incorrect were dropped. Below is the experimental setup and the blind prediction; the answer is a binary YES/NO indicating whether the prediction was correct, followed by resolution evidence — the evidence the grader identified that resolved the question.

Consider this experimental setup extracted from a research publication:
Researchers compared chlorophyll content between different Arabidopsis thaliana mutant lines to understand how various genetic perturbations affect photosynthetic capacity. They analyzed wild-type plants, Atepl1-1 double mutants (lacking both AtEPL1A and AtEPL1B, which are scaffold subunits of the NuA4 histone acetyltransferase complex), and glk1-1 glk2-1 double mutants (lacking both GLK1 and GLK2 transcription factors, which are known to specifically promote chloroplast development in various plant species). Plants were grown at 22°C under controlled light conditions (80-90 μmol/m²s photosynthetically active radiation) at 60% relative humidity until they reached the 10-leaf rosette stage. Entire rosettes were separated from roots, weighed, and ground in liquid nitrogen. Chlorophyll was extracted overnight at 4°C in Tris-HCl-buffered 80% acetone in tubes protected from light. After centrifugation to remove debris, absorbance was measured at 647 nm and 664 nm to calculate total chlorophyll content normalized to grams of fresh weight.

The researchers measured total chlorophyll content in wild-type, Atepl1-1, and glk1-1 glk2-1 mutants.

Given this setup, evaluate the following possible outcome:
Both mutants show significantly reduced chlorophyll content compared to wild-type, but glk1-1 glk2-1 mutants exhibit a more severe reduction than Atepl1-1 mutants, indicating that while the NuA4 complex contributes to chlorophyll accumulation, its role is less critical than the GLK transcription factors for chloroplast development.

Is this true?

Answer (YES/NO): YES